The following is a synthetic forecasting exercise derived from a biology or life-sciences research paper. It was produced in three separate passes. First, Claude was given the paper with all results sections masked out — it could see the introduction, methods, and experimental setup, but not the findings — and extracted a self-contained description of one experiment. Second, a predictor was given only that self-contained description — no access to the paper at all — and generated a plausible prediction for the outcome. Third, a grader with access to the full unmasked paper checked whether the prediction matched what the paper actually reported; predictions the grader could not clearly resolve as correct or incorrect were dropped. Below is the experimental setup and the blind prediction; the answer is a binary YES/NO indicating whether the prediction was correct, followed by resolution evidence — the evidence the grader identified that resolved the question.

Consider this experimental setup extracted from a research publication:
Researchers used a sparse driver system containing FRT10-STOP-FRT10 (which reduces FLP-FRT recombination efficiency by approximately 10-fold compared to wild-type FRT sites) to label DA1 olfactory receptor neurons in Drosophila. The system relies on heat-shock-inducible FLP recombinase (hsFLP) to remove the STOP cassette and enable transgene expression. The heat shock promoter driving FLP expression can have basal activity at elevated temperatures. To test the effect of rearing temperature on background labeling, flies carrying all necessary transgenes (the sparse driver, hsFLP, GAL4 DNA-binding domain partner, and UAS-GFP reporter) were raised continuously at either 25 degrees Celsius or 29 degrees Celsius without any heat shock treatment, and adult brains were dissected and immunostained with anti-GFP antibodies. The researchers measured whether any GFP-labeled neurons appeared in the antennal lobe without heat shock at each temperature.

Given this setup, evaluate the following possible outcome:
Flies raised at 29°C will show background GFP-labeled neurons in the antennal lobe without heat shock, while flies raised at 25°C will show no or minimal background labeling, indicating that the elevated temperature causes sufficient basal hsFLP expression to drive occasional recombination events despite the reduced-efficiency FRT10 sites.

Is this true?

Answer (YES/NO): YES